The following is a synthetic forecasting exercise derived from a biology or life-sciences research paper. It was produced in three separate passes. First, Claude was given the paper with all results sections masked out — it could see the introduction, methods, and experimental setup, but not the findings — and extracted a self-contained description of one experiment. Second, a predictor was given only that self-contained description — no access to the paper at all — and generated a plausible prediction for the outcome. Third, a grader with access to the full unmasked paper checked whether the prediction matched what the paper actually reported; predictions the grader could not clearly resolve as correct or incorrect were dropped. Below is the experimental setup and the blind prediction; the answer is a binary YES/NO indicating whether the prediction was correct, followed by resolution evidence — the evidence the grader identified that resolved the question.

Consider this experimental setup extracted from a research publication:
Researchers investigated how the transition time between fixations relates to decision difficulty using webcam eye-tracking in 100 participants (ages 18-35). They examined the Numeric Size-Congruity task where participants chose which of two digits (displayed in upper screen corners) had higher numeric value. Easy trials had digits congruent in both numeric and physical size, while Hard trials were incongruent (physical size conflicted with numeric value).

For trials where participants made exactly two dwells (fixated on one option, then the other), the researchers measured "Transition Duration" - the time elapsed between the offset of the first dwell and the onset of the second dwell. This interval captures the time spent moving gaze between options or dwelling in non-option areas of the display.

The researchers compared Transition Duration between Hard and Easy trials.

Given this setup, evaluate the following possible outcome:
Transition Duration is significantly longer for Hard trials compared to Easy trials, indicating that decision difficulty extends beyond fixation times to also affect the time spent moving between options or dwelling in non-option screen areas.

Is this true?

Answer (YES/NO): NO